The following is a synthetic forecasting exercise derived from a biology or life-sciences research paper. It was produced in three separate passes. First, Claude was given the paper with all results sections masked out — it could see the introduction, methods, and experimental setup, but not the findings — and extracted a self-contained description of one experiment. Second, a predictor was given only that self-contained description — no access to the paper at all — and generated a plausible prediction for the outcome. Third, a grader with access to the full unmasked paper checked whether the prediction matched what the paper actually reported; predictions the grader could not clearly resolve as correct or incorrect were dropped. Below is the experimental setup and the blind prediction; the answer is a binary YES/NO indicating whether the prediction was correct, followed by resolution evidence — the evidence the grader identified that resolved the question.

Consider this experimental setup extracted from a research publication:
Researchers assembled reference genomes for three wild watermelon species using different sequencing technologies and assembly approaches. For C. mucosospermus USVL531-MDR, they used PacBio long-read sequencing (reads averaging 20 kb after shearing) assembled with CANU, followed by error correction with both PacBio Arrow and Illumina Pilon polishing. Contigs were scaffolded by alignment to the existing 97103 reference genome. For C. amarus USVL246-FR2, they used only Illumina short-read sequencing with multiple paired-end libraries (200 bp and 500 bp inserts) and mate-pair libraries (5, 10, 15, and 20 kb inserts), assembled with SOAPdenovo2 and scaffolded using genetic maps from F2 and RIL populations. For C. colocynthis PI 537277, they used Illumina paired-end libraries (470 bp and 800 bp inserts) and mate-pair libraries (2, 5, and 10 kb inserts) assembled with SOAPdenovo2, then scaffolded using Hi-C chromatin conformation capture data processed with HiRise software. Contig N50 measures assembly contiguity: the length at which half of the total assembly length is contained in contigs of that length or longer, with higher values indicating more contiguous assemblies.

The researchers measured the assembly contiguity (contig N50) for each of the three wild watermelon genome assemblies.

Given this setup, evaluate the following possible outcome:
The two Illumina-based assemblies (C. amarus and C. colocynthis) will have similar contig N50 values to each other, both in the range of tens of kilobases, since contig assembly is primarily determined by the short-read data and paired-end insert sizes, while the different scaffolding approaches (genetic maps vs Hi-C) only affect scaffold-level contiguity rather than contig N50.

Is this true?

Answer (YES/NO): NO